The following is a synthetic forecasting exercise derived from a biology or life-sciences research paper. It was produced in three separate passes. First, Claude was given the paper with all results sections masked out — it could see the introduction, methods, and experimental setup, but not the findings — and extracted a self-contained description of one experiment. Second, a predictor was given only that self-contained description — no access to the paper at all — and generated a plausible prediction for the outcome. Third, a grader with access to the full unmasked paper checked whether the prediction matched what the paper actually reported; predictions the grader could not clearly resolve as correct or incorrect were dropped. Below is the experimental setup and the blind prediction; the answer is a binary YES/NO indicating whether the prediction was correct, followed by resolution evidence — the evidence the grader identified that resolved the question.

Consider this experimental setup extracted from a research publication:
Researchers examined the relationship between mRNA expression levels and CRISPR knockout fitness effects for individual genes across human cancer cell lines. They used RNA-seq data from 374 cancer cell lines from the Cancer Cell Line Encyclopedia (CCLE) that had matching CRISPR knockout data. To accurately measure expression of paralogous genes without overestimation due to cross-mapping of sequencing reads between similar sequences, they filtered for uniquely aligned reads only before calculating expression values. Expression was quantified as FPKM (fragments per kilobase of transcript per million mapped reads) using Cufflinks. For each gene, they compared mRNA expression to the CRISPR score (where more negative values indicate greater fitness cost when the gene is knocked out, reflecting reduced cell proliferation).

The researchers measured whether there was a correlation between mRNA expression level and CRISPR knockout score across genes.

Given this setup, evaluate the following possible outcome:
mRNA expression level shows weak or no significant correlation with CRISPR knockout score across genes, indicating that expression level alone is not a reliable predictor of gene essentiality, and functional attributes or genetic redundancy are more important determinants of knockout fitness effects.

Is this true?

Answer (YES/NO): NO